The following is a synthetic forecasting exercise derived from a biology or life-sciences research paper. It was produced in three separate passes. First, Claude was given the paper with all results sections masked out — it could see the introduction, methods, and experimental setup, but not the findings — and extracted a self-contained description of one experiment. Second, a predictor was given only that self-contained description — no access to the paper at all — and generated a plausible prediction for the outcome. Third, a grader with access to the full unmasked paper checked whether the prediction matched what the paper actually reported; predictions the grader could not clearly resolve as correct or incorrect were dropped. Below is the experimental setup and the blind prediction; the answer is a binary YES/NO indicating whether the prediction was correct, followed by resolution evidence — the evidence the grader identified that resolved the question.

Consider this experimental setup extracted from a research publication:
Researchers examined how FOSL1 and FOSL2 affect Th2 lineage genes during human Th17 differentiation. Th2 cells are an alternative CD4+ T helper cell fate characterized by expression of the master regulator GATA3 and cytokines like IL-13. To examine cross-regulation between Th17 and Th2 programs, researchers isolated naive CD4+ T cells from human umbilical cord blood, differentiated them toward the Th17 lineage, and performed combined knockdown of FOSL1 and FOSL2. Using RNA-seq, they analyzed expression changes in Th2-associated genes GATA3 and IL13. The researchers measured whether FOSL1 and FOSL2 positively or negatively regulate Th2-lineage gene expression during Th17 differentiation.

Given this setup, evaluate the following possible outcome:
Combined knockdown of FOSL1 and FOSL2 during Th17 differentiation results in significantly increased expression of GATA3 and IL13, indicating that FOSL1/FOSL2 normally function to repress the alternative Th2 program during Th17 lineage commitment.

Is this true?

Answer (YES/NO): NO